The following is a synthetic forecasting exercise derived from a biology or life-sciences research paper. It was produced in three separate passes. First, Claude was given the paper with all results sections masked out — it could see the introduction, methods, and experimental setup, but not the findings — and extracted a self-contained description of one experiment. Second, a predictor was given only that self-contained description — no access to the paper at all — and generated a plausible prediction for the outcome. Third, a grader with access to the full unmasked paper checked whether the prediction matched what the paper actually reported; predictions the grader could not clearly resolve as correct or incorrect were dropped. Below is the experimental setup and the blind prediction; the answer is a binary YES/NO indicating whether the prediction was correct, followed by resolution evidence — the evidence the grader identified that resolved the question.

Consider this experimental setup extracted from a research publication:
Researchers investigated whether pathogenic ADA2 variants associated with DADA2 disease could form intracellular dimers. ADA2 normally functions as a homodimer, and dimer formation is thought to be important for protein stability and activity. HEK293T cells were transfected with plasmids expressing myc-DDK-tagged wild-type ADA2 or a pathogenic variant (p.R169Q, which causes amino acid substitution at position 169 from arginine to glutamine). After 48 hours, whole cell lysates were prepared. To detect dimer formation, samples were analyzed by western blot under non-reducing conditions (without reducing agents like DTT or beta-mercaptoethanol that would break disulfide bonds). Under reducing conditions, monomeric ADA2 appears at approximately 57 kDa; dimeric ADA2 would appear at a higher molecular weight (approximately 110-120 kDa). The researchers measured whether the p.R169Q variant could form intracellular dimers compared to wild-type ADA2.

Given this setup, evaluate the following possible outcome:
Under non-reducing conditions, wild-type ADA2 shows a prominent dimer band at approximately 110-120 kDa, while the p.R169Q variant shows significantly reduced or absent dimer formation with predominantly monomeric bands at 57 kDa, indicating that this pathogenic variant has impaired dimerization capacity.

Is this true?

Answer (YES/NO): NO